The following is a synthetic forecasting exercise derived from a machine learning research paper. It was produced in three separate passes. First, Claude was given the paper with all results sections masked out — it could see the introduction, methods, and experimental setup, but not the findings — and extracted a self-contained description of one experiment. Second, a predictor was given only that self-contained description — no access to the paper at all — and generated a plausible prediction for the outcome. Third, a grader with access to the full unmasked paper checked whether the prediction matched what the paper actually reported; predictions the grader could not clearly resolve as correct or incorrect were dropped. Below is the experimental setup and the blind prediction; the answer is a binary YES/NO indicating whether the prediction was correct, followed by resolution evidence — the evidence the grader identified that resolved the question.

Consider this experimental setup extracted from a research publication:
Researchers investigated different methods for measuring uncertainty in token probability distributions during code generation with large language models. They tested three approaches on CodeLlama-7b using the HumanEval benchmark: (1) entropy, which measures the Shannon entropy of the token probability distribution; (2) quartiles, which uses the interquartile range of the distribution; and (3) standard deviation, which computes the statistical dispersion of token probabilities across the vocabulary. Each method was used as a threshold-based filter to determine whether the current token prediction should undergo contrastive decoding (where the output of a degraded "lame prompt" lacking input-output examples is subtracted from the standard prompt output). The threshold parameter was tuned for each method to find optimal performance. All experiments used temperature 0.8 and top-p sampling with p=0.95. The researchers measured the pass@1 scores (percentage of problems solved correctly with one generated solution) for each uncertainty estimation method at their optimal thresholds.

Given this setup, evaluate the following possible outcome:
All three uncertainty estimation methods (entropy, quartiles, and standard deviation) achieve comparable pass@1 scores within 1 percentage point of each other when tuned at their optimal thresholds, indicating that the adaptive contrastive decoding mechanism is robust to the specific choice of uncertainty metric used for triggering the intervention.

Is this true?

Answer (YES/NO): NO